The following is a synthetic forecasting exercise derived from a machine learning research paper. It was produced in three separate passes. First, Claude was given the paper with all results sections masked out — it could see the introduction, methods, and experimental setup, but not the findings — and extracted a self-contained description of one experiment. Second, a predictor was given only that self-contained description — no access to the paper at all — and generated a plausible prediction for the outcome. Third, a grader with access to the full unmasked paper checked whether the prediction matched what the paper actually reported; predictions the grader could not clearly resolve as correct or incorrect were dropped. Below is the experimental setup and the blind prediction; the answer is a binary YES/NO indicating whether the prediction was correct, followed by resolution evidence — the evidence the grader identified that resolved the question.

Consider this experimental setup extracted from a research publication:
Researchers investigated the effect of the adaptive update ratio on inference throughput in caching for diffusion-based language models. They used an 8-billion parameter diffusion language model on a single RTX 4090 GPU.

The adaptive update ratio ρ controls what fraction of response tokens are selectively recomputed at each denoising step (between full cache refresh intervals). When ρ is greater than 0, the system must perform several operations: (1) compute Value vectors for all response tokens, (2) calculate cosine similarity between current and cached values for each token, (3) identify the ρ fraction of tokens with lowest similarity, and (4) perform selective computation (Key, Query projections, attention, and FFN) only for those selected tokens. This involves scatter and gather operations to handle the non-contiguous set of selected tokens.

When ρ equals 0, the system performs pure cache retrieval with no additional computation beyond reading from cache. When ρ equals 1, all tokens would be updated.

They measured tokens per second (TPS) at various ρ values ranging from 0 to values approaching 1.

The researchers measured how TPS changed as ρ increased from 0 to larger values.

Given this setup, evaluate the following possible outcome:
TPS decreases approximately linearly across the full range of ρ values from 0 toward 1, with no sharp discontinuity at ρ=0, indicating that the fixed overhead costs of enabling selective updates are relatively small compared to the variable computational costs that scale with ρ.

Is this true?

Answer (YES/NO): NO